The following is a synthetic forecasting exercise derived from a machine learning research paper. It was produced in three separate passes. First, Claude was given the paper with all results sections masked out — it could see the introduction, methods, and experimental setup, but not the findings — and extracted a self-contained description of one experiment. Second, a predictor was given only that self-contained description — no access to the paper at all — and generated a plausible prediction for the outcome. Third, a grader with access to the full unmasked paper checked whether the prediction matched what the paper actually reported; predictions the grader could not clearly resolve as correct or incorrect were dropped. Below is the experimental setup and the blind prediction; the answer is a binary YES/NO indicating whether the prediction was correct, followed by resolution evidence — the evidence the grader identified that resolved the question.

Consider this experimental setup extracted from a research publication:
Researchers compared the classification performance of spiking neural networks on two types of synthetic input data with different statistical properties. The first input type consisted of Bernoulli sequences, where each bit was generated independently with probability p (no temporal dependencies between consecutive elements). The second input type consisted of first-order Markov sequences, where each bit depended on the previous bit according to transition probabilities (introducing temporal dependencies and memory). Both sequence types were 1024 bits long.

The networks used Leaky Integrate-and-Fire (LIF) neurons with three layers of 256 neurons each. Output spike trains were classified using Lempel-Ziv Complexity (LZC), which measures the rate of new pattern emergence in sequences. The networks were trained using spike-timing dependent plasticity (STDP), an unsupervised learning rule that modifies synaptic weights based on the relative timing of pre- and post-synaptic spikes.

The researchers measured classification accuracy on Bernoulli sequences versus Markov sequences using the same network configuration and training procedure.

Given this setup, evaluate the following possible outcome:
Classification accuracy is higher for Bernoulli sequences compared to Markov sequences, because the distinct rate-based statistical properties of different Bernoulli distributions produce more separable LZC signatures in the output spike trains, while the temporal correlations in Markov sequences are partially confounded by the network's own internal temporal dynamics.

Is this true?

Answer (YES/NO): NO